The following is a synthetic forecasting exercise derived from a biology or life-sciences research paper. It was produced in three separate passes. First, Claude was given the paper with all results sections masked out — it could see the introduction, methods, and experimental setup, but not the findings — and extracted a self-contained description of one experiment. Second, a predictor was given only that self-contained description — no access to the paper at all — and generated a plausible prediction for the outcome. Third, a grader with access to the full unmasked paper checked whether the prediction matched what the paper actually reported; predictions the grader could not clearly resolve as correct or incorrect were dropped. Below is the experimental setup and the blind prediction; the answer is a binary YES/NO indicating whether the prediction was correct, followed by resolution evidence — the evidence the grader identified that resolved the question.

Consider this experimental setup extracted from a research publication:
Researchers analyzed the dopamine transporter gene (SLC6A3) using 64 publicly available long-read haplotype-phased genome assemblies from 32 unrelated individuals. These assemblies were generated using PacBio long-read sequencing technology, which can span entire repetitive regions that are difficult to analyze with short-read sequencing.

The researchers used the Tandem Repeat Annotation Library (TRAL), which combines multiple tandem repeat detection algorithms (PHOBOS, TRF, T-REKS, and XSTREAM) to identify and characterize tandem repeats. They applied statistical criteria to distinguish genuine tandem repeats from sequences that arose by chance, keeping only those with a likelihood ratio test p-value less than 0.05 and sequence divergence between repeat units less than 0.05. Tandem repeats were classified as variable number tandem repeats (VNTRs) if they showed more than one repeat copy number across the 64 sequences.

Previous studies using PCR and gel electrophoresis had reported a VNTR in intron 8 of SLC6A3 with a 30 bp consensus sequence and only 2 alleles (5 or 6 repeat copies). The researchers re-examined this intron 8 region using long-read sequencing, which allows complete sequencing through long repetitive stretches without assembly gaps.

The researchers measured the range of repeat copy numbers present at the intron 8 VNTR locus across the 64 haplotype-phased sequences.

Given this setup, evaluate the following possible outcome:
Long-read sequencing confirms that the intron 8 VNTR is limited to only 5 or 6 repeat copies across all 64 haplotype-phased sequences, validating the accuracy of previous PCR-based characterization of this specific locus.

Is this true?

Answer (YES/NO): NO